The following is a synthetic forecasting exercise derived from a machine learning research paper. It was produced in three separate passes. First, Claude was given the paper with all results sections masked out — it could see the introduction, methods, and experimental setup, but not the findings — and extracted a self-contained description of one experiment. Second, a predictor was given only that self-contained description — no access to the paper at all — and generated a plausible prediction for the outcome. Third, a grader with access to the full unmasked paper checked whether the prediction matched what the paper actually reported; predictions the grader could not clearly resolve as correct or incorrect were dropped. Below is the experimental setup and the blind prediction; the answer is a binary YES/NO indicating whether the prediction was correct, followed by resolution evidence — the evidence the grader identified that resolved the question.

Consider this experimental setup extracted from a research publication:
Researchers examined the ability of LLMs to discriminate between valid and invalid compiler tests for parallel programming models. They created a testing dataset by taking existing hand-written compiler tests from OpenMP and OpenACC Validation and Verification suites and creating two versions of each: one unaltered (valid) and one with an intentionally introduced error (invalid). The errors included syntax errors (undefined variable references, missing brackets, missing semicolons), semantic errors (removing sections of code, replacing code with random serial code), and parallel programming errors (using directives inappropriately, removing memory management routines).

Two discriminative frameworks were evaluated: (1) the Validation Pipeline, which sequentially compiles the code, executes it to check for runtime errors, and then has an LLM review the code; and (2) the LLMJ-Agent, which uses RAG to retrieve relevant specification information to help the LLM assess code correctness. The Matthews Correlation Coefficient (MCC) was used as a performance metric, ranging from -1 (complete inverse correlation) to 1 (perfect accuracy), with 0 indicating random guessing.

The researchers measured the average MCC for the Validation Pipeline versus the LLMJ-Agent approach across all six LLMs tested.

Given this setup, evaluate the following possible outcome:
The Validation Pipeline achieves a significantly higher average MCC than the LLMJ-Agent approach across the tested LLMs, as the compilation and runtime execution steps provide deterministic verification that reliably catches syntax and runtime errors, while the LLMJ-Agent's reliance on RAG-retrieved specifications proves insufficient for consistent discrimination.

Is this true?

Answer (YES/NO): YES